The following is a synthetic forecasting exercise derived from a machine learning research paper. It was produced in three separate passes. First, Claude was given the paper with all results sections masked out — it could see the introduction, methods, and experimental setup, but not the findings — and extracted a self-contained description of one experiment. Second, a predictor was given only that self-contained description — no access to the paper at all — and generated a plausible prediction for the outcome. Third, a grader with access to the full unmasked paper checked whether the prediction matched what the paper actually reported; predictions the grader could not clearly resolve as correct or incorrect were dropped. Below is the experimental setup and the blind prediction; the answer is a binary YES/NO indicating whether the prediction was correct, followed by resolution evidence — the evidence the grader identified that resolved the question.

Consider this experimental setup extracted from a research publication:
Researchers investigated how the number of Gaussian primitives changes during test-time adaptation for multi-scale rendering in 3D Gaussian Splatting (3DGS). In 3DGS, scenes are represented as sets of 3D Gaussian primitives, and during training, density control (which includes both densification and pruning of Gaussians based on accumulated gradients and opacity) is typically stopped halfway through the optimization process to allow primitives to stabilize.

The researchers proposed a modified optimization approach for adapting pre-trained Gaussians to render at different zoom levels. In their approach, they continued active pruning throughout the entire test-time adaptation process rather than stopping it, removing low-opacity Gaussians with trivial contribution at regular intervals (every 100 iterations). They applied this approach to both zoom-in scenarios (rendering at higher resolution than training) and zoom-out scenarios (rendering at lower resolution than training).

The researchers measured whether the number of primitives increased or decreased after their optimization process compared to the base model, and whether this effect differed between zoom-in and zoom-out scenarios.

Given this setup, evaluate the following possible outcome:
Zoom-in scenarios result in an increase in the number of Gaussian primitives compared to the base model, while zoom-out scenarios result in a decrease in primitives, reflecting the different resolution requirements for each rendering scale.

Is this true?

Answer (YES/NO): NO